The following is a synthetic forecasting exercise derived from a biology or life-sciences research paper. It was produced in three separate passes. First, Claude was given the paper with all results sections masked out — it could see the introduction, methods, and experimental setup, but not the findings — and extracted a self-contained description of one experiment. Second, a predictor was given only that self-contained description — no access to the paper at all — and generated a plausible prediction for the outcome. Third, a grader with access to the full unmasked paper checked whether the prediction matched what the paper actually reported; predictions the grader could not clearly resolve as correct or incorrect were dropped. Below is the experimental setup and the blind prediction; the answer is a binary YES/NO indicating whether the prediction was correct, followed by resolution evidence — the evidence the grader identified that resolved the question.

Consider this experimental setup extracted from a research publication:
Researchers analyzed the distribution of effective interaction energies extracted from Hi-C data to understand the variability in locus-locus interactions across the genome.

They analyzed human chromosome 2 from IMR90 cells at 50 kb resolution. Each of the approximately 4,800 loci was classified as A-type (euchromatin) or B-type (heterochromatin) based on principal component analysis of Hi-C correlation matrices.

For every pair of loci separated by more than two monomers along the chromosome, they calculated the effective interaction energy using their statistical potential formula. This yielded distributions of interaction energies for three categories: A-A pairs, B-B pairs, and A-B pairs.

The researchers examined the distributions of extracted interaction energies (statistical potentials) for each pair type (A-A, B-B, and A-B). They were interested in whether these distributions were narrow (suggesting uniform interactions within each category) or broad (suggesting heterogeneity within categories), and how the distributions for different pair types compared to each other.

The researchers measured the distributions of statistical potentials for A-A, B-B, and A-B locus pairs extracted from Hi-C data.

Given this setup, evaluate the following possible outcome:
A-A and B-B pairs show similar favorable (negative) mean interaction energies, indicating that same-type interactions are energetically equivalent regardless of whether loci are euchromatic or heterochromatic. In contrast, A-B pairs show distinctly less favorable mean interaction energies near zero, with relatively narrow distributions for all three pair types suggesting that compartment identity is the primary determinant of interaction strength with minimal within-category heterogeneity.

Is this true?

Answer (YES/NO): NO